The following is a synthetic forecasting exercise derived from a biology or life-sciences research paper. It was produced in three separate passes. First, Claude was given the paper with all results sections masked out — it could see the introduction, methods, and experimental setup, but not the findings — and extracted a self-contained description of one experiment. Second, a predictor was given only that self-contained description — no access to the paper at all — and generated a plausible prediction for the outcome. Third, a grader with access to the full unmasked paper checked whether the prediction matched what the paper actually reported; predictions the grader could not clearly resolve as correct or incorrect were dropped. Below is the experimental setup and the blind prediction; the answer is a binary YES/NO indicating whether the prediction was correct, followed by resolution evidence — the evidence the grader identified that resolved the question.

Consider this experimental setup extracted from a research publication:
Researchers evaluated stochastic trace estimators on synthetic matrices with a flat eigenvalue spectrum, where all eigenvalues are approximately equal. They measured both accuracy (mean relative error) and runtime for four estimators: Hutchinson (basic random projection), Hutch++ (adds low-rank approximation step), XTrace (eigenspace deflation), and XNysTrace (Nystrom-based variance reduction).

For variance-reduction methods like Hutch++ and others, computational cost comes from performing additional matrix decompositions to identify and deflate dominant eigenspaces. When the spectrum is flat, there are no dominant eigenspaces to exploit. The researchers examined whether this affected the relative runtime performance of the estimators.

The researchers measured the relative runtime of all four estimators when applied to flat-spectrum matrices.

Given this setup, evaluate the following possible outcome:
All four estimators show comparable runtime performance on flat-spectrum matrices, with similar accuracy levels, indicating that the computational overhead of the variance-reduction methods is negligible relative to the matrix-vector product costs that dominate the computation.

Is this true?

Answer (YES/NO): NO